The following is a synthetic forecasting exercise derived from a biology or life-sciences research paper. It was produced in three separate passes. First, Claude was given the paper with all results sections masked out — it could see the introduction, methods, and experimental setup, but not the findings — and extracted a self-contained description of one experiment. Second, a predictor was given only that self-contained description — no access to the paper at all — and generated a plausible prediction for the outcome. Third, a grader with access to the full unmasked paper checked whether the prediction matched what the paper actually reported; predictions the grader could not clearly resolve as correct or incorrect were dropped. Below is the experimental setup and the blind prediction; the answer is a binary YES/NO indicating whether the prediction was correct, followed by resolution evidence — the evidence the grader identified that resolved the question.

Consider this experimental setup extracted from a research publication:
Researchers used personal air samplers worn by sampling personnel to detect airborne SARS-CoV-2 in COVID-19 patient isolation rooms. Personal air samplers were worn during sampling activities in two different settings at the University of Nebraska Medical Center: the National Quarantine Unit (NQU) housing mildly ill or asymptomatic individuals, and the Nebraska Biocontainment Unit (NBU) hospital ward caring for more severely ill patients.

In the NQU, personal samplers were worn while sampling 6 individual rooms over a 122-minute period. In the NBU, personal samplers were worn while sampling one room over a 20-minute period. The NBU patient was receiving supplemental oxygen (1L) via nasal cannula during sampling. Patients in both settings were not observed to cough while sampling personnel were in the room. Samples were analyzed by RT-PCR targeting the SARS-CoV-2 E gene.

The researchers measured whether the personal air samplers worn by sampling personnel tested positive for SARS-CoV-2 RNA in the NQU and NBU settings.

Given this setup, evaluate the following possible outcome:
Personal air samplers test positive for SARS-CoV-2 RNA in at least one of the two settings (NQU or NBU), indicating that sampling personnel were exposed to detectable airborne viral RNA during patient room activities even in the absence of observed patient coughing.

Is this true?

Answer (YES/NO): YES